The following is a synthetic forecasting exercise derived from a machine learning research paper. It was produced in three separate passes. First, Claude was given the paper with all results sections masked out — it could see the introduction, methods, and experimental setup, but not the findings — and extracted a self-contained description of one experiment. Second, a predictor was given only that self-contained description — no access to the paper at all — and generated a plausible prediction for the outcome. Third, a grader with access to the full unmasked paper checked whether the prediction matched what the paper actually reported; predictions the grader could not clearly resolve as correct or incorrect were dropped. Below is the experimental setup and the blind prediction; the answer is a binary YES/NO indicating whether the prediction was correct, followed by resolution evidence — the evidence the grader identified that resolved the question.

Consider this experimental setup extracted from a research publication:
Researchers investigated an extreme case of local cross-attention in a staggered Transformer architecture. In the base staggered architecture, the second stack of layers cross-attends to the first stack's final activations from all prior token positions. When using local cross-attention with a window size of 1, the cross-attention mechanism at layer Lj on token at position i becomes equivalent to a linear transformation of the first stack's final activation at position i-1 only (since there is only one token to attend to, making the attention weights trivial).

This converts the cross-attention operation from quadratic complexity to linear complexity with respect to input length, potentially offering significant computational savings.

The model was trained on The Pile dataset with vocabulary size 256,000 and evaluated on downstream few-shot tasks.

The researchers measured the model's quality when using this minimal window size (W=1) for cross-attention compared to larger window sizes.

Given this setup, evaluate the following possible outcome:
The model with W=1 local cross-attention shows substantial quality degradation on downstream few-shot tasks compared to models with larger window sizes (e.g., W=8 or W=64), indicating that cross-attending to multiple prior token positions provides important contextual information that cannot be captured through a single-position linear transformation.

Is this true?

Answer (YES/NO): YES